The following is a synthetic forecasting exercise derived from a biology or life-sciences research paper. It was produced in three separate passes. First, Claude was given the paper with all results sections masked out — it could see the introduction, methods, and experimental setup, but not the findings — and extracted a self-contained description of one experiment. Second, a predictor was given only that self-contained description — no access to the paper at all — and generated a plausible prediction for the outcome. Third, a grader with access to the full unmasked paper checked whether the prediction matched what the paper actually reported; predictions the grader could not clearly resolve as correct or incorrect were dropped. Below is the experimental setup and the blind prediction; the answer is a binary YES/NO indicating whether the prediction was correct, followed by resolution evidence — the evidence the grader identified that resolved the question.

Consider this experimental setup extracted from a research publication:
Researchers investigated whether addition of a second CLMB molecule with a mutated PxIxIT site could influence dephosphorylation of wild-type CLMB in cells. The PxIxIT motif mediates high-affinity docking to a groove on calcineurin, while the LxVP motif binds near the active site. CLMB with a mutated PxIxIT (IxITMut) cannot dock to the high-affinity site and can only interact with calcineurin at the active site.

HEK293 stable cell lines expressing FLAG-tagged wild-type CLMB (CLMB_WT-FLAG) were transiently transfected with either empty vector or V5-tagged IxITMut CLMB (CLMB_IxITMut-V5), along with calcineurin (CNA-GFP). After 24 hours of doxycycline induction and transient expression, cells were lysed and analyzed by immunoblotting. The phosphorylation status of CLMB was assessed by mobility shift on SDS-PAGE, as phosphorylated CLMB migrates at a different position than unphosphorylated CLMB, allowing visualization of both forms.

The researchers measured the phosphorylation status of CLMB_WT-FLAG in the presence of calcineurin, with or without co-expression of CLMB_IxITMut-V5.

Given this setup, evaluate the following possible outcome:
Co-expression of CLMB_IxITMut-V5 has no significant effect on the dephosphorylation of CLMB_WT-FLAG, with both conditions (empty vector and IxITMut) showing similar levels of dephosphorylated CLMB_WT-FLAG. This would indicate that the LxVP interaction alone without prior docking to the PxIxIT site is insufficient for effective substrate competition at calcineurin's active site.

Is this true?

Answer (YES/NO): YES